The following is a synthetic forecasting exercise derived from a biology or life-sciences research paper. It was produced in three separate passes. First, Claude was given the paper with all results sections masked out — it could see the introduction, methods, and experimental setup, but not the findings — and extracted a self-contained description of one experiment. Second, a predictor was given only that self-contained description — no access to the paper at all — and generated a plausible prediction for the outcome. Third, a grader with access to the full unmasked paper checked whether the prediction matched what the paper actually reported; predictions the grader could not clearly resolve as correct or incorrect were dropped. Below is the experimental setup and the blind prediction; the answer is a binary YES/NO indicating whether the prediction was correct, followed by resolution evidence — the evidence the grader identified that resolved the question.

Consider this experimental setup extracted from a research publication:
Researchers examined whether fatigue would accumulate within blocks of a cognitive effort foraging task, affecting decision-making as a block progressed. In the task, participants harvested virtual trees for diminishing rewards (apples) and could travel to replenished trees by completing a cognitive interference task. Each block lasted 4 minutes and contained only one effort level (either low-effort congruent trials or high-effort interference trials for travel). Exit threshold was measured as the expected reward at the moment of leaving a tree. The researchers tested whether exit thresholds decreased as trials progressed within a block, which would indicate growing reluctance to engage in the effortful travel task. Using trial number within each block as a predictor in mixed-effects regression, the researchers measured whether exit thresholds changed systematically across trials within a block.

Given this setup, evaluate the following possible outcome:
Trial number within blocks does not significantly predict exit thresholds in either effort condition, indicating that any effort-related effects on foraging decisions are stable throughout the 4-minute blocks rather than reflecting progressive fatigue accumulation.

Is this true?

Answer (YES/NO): YES